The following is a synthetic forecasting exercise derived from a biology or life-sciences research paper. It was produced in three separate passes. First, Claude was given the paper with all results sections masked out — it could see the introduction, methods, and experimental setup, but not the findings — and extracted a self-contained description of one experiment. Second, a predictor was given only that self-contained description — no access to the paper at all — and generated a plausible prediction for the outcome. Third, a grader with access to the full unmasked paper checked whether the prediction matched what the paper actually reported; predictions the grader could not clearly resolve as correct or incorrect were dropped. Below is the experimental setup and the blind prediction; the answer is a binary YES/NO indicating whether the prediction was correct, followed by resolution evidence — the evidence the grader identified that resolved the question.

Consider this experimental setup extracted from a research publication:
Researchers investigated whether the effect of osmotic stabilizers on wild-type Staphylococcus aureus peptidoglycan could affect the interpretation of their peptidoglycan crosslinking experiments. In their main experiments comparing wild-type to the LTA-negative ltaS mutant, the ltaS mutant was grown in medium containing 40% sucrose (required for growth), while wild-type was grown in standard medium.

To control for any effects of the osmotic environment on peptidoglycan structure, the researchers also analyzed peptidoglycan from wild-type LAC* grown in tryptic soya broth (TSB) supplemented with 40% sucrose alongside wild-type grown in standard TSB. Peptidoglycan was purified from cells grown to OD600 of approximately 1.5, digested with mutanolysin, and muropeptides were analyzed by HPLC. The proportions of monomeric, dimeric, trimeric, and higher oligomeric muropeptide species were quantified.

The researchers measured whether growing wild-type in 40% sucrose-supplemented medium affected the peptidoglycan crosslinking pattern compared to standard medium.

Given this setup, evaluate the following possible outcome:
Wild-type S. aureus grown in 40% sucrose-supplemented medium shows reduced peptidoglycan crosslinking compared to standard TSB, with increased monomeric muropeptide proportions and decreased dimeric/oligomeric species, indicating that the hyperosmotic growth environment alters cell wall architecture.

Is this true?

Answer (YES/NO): NO